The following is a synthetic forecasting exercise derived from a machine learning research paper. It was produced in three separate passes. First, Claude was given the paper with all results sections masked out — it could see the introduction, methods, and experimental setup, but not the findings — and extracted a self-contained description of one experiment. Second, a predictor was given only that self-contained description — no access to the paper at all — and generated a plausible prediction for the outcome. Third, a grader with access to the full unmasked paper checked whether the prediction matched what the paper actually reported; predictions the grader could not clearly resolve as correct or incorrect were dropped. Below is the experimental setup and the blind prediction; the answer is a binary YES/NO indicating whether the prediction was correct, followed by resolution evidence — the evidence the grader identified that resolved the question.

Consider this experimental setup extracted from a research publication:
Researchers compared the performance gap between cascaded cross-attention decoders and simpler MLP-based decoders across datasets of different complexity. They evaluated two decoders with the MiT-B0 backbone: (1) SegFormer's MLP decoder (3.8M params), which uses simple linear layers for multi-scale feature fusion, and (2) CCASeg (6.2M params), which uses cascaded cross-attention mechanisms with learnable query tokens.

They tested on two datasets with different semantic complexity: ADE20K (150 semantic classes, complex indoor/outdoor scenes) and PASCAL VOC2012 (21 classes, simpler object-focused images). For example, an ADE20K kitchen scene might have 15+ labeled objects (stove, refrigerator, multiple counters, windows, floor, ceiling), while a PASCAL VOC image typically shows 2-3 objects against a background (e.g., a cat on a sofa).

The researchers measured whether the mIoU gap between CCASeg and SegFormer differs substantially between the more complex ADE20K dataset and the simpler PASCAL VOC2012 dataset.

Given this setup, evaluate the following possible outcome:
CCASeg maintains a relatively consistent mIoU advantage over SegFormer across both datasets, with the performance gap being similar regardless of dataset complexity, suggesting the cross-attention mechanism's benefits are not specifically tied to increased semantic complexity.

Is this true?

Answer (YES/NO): YES